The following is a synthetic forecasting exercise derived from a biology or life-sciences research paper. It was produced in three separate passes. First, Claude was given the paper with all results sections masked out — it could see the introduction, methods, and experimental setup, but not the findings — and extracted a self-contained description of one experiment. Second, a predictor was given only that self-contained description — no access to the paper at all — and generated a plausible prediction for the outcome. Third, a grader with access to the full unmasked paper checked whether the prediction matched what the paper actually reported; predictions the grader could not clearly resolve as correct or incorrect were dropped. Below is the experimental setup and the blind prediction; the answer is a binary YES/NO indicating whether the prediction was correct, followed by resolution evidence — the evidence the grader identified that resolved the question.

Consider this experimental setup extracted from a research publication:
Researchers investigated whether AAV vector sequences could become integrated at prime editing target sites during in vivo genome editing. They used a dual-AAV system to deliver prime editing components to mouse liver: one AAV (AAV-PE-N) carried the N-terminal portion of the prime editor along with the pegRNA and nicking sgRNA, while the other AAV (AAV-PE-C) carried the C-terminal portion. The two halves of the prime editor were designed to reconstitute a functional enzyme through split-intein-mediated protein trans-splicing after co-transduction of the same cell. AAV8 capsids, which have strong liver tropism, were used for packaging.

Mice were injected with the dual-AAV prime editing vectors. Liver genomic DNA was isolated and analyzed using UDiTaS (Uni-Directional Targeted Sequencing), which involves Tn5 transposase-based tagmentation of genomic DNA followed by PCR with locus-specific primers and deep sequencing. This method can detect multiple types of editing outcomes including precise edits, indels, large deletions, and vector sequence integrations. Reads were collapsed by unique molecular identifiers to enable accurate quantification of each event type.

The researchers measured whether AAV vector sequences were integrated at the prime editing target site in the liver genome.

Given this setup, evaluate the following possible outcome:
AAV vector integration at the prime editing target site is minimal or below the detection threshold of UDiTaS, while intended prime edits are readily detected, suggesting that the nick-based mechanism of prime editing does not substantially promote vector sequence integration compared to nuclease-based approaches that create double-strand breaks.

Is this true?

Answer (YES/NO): YES